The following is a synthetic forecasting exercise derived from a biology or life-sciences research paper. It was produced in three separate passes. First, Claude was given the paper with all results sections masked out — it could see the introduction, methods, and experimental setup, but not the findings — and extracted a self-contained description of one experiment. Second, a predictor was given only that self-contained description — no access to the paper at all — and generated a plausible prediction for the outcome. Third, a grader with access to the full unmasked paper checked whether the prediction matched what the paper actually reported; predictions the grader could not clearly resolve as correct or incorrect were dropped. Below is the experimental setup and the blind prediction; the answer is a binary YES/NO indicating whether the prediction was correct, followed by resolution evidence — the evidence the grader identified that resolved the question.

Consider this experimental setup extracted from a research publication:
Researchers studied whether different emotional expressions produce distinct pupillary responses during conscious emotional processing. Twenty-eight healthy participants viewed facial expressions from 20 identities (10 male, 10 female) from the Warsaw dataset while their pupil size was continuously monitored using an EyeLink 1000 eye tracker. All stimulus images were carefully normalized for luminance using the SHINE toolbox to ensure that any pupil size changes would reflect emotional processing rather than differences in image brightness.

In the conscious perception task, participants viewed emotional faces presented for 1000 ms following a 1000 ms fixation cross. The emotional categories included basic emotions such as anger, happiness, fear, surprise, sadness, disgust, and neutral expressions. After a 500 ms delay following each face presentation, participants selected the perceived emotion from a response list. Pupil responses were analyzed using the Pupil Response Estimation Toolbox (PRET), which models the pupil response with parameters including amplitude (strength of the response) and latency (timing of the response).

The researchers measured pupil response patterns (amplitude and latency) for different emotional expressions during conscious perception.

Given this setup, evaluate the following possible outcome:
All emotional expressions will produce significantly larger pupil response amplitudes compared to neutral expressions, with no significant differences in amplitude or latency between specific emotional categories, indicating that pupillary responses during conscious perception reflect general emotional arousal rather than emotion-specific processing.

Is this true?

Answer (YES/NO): NO